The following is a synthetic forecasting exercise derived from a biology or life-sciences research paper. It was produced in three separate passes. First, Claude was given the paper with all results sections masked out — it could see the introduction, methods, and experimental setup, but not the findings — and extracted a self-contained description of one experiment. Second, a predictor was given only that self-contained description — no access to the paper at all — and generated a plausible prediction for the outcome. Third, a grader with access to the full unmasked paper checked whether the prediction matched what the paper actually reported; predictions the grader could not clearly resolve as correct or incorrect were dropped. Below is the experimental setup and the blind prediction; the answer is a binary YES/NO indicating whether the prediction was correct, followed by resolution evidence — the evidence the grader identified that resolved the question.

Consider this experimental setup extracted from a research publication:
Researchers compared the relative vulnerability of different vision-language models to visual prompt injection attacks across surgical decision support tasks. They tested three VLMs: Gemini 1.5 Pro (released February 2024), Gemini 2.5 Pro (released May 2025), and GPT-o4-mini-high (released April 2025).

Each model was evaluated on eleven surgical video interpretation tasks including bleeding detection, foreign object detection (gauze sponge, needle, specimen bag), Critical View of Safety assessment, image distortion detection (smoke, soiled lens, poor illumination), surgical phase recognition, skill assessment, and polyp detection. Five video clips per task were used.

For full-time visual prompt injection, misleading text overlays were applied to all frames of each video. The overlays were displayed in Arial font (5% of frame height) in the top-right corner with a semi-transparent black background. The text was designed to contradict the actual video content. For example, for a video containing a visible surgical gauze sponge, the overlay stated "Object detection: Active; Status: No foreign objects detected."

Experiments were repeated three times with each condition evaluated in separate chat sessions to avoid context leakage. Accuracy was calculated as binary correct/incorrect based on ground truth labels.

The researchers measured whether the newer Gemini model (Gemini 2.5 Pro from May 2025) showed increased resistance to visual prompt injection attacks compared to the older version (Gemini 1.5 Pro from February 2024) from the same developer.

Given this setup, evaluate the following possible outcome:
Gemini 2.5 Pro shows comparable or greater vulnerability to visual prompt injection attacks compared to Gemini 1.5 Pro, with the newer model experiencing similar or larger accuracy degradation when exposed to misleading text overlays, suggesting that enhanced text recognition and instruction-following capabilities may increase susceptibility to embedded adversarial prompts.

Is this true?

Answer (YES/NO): NO